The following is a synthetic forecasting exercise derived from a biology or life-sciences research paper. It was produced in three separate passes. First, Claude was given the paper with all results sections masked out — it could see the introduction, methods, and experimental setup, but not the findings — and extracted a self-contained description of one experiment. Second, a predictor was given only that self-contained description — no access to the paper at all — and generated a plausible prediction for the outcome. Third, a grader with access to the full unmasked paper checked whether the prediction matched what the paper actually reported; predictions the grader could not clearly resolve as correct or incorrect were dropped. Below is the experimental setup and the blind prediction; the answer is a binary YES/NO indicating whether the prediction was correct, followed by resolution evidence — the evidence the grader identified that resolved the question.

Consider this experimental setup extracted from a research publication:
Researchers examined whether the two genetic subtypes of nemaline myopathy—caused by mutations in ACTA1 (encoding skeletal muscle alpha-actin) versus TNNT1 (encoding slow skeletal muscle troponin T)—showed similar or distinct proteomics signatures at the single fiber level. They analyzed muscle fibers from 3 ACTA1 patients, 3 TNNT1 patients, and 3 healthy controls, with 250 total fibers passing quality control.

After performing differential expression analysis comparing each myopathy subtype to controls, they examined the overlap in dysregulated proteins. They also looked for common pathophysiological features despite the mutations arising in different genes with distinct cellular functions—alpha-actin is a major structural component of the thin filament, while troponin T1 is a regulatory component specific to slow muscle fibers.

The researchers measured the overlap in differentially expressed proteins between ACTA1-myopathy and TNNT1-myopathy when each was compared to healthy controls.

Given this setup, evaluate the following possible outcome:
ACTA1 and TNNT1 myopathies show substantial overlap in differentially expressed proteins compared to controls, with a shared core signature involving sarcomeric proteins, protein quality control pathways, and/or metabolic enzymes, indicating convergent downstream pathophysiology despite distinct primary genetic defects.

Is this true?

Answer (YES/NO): YES